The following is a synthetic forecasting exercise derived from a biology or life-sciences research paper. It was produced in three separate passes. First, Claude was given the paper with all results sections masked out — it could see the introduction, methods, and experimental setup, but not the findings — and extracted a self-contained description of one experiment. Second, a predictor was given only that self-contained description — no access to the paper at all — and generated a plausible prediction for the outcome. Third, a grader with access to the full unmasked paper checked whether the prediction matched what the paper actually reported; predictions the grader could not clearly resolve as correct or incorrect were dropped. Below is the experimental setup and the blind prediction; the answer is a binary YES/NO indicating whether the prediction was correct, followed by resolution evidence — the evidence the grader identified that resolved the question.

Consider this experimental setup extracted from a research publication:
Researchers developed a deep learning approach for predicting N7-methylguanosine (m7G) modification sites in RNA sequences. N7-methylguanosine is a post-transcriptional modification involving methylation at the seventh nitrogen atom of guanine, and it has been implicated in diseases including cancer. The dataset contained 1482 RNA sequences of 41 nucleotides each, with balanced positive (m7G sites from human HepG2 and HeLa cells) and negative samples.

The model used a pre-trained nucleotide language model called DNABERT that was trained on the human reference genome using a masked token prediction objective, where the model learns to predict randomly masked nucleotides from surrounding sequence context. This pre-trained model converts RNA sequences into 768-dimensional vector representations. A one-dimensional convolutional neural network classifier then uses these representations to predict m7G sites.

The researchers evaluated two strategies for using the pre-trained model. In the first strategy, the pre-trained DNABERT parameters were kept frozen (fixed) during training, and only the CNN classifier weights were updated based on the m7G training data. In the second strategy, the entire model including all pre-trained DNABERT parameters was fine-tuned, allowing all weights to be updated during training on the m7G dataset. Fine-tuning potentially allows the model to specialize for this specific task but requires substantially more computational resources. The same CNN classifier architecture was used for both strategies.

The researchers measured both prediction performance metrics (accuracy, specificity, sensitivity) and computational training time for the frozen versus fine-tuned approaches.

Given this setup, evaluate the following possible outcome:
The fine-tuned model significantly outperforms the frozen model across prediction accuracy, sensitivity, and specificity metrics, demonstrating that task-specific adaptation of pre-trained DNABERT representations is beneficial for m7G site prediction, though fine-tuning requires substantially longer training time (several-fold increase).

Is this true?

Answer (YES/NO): NO